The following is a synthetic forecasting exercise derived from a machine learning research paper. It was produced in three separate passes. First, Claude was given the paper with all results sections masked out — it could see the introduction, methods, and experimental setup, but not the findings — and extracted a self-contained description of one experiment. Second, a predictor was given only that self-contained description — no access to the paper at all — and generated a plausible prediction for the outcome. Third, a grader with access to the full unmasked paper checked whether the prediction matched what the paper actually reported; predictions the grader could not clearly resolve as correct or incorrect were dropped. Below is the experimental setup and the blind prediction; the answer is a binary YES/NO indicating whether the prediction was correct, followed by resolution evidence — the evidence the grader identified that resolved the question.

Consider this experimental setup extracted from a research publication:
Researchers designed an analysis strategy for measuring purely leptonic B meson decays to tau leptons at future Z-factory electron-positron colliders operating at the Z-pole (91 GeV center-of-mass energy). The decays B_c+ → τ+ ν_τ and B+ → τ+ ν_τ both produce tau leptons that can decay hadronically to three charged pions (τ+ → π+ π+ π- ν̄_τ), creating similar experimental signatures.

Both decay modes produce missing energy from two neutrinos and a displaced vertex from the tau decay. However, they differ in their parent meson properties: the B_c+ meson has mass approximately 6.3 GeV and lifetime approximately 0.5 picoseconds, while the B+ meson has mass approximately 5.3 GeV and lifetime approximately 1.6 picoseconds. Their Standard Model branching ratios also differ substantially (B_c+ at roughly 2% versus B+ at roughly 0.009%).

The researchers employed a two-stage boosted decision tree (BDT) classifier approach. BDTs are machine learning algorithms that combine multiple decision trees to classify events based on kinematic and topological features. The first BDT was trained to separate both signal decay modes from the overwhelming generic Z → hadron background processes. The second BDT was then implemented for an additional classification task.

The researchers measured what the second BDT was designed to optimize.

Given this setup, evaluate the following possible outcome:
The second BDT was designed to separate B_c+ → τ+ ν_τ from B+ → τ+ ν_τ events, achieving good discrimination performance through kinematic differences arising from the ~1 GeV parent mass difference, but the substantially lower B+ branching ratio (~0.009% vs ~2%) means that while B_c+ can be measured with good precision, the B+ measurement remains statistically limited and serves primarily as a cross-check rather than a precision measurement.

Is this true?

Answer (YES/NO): NO